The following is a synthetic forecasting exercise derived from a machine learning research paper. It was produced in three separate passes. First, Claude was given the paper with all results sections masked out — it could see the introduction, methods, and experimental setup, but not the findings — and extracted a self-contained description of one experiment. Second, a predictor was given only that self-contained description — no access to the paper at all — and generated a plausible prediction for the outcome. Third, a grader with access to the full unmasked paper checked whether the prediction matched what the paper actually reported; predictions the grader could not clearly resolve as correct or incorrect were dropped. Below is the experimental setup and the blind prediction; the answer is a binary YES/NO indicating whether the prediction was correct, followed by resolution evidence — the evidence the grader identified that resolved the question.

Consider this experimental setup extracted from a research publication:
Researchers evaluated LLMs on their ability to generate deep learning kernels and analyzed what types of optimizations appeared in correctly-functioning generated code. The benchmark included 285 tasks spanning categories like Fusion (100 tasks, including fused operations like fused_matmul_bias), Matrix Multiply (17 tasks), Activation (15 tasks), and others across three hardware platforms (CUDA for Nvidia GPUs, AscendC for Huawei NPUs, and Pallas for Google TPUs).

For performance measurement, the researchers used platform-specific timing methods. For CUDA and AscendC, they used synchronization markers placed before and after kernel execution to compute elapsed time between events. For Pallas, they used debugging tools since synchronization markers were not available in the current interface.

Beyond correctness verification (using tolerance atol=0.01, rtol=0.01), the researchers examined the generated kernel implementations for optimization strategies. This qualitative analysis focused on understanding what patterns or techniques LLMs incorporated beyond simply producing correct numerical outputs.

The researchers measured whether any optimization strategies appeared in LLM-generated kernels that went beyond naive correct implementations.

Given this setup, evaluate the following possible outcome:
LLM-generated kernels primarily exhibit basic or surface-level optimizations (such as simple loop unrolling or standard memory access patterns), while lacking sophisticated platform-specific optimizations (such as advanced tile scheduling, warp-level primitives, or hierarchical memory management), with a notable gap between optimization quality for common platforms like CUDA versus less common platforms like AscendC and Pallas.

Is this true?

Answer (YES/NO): NO